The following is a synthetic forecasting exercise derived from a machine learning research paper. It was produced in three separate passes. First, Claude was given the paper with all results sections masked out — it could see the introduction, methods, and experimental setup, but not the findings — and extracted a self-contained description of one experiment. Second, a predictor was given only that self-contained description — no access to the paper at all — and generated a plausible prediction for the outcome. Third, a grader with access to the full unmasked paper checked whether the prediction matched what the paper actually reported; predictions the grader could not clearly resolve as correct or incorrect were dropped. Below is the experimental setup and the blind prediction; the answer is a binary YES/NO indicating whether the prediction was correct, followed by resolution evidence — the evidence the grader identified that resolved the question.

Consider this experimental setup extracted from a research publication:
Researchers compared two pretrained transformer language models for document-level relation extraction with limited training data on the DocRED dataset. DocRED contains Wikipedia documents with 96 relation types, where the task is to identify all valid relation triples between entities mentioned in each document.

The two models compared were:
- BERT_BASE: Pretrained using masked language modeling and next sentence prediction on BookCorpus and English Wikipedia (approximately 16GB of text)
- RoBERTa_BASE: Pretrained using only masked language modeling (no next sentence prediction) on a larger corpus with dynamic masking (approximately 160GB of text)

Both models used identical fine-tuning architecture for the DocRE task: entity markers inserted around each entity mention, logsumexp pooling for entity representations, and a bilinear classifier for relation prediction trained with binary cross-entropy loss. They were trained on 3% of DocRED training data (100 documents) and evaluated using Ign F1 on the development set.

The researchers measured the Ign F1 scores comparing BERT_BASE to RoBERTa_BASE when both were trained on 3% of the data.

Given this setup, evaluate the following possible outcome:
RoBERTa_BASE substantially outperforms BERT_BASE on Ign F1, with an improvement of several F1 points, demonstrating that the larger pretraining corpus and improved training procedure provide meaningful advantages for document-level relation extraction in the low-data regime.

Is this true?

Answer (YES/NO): YES